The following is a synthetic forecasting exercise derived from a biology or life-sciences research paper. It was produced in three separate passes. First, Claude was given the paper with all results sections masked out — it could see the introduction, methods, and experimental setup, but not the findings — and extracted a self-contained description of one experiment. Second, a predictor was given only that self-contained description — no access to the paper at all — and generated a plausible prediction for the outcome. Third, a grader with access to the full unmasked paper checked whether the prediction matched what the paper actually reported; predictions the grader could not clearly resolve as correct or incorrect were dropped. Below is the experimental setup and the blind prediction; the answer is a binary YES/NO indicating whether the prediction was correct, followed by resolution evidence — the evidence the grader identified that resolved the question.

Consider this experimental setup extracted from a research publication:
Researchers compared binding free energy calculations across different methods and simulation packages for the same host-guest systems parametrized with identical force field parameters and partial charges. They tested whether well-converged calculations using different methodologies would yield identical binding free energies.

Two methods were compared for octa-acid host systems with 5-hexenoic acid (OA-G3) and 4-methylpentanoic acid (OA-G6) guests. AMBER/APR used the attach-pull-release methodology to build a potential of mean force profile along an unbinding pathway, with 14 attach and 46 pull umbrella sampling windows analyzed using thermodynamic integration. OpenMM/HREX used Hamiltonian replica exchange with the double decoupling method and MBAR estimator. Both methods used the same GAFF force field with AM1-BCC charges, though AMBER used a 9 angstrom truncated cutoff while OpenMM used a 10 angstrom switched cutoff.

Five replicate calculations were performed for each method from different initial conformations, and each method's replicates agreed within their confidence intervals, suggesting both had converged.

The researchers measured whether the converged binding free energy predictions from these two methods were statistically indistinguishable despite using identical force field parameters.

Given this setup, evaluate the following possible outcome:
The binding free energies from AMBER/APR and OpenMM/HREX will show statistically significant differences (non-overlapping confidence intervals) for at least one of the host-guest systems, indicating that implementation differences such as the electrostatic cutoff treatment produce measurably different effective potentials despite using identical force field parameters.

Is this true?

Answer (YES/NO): YES